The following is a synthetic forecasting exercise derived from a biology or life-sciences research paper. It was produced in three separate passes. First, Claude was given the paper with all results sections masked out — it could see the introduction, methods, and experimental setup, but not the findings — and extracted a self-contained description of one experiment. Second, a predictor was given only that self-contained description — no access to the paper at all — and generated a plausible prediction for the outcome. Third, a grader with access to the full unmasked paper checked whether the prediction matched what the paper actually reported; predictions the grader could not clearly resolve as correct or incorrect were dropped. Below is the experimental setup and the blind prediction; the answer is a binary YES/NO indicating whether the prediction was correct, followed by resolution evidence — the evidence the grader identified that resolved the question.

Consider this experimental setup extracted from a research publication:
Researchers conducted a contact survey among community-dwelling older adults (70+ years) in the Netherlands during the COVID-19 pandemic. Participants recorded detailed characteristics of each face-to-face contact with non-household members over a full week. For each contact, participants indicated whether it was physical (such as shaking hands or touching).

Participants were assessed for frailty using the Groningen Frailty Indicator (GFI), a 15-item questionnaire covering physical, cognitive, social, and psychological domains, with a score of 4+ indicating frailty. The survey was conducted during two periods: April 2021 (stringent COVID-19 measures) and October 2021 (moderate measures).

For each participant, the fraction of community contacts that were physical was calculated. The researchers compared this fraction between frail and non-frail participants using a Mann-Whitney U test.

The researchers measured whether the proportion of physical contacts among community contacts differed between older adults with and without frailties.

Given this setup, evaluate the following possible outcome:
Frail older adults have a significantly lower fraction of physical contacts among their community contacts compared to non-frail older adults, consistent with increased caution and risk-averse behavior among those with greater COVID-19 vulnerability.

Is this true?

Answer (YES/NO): NO